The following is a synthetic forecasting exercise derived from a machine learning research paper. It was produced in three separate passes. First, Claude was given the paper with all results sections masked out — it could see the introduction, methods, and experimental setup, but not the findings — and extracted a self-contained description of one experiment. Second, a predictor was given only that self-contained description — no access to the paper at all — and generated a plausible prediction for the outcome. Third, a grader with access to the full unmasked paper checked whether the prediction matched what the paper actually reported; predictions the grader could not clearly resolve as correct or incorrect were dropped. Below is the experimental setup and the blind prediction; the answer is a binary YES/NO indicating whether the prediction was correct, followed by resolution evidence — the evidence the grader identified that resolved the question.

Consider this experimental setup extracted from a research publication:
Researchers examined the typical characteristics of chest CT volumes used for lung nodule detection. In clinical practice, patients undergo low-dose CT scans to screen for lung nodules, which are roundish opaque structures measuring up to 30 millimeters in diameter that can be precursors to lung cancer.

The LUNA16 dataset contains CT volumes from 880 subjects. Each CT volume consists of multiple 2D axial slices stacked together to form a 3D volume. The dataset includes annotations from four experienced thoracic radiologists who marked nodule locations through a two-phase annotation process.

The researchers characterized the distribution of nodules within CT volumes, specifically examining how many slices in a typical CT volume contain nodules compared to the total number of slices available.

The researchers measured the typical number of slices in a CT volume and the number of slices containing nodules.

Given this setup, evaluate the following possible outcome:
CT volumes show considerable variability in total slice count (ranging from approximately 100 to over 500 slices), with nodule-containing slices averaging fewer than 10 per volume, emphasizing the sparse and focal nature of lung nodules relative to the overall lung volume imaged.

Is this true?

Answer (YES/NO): NO